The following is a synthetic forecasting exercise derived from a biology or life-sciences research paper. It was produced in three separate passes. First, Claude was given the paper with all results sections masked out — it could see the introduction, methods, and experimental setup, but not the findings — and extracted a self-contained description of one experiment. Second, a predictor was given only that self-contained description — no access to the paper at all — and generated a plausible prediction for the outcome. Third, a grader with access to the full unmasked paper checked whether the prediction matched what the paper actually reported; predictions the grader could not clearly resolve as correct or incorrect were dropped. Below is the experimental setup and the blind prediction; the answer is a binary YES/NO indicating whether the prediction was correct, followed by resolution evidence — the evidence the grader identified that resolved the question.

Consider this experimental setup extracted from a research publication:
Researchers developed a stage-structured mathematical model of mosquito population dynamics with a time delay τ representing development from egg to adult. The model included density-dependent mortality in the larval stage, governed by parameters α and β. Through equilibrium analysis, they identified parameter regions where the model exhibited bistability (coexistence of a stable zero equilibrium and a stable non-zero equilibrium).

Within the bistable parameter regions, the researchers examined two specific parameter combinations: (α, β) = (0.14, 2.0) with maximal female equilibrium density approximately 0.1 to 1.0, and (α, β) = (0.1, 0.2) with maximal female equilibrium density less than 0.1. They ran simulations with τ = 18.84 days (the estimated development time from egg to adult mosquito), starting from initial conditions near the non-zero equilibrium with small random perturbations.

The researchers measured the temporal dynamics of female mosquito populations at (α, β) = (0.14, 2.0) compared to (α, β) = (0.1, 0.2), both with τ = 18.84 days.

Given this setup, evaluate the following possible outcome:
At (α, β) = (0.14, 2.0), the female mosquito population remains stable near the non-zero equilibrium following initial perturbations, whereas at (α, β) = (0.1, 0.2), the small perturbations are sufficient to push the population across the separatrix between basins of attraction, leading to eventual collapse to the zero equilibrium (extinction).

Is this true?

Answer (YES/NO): NO